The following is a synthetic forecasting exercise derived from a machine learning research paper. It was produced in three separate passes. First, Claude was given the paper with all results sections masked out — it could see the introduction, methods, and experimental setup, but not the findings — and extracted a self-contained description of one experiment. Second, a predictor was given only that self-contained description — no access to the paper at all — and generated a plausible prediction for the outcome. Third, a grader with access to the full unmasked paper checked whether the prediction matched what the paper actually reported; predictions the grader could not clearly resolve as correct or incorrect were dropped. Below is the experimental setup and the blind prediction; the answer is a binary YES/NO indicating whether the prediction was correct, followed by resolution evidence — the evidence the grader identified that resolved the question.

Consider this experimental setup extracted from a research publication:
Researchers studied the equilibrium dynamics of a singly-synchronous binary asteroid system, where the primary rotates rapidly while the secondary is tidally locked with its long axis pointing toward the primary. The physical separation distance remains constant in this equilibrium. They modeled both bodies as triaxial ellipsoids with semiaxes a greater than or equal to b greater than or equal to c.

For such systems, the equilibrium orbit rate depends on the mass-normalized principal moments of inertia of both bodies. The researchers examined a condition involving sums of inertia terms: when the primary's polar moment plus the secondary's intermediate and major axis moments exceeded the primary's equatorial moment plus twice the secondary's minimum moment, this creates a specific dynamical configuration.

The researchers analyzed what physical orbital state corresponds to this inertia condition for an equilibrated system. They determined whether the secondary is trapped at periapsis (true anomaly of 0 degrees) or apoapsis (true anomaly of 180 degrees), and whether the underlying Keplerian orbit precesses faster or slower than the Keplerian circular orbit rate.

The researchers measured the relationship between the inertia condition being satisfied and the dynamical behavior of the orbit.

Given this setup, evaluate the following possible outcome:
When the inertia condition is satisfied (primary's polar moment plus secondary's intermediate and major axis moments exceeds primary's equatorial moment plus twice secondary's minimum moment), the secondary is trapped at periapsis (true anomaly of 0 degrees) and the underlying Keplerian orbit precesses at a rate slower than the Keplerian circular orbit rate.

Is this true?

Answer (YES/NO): NO